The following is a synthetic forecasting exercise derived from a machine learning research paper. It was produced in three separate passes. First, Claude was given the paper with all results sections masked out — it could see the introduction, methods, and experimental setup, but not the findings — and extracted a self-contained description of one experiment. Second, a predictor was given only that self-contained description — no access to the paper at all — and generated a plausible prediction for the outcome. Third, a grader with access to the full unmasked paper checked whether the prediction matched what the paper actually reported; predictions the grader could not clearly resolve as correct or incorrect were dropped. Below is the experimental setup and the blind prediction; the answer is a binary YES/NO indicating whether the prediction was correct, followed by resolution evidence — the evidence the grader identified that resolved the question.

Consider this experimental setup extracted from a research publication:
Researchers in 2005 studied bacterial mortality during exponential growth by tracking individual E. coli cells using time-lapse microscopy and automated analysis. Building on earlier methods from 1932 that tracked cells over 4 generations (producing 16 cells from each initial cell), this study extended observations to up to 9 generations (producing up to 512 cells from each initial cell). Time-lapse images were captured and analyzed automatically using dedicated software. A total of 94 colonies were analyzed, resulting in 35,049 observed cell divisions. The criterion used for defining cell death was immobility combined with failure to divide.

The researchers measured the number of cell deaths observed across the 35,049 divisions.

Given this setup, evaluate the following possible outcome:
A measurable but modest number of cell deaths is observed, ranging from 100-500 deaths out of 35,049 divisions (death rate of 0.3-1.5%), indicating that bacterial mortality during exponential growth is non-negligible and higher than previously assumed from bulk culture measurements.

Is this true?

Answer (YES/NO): NO